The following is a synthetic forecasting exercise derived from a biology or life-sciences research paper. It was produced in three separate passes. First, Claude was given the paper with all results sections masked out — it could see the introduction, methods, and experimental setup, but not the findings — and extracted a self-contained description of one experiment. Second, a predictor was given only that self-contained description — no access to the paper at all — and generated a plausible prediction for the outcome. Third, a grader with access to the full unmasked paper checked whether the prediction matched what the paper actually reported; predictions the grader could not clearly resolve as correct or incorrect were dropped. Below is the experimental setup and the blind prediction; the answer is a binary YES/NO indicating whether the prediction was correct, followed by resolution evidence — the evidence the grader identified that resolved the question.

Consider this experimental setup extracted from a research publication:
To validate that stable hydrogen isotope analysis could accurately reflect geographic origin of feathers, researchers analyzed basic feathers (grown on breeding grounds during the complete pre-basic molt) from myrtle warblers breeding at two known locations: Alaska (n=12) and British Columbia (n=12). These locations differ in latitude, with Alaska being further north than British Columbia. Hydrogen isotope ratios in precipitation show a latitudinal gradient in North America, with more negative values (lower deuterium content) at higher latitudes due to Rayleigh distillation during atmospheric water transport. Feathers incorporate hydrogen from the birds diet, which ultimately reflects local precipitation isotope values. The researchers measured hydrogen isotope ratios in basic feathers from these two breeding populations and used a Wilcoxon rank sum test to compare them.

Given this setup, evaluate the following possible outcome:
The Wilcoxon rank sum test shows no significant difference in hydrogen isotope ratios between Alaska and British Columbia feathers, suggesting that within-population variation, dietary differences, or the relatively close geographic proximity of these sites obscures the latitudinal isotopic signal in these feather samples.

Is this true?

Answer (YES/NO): NO